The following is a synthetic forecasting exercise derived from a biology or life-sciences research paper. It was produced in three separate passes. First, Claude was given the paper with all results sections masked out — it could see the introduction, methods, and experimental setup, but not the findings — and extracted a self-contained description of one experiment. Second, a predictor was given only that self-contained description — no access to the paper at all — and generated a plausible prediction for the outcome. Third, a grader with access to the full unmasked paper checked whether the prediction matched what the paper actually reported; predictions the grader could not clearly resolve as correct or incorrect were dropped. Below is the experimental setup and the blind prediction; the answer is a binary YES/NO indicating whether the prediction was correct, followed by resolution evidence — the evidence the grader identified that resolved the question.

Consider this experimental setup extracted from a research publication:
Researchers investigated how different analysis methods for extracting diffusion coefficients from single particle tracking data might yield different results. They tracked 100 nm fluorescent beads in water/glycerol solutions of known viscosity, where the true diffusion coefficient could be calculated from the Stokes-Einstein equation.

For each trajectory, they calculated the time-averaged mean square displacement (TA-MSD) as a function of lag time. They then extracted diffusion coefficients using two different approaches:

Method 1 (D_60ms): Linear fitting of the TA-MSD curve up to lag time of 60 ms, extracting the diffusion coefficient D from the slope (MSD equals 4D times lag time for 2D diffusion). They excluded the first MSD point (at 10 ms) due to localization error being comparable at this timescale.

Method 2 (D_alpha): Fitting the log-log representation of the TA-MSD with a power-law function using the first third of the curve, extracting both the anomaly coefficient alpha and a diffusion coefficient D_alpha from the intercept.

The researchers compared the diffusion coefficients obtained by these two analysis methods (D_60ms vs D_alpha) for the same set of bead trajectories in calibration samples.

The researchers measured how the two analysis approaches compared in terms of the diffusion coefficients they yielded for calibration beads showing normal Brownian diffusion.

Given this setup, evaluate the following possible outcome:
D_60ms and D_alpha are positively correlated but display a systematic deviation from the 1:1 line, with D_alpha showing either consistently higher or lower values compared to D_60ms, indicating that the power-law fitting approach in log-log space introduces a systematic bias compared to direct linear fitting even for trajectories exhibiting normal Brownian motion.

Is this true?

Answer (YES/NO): NO